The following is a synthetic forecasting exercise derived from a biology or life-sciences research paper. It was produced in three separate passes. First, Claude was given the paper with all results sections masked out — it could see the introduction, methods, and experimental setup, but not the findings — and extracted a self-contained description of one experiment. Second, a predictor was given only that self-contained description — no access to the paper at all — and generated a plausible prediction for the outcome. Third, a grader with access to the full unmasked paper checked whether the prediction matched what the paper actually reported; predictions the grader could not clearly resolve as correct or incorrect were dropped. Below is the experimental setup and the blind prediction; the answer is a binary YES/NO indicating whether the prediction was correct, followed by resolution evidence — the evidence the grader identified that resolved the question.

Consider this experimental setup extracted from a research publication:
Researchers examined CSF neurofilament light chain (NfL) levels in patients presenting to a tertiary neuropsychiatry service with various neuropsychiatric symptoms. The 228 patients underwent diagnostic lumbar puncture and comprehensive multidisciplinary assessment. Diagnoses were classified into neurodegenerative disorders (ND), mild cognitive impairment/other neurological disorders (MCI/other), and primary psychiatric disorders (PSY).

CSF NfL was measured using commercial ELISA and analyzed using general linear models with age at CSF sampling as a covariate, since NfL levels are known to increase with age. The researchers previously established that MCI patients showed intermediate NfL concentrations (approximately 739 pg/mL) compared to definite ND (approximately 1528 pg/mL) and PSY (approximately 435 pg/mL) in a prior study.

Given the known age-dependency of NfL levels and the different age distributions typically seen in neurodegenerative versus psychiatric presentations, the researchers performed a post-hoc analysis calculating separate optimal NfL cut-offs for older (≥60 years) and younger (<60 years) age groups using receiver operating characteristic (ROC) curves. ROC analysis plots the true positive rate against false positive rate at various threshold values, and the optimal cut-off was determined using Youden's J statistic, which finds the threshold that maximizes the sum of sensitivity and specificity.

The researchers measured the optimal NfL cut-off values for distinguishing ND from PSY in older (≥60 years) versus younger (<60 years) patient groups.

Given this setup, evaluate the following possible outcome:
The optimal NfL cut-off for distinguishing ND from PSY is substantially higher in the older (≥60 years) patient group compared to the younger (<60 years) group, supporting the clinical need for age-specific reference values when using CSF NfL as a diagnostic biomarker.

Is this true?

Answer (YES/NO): YES